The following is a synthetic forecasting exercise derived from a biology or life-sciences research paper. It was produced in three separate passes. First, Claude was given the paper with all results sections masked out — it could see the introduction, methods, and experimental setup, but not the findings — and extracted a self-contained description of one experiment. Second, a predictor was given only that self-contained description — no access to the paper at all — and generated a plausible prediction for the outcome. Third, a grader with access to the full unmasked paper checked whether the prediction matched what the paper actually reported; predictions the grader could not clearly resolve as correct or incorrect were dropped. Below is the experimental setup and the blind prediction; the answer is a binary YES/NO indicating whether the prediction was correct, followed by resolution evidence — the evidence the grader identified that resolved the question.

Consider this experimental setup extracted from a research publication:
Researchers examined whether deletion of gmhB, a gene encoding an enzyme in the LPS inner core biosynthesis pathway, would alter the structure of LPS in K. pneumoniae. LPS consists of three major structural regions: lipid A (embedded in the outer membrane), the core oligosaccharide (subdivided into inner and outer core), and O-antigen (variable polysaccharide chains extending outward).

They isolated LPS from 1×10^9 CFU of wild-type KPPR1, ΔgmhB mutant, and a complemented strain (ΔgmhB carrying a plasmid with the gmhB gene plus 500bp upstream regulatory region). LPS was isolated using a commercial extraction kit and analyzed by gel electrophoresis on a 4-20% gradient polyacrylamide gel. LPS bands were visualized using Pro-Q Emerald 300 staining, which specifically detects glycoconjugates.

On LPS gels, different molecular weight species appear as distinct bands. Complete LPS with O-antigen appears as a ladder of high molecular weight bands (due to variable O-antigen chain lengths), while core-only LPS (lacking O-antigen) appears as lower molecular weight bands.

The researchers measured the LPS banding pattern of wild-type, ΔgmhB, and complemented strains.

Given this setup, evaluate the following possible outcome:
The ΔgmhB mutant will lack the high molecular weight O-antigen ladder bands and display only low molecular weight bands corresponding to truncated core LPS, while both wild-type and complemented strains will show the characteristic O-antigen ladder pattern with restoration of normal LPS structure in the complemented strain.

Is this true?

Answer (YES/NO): NO